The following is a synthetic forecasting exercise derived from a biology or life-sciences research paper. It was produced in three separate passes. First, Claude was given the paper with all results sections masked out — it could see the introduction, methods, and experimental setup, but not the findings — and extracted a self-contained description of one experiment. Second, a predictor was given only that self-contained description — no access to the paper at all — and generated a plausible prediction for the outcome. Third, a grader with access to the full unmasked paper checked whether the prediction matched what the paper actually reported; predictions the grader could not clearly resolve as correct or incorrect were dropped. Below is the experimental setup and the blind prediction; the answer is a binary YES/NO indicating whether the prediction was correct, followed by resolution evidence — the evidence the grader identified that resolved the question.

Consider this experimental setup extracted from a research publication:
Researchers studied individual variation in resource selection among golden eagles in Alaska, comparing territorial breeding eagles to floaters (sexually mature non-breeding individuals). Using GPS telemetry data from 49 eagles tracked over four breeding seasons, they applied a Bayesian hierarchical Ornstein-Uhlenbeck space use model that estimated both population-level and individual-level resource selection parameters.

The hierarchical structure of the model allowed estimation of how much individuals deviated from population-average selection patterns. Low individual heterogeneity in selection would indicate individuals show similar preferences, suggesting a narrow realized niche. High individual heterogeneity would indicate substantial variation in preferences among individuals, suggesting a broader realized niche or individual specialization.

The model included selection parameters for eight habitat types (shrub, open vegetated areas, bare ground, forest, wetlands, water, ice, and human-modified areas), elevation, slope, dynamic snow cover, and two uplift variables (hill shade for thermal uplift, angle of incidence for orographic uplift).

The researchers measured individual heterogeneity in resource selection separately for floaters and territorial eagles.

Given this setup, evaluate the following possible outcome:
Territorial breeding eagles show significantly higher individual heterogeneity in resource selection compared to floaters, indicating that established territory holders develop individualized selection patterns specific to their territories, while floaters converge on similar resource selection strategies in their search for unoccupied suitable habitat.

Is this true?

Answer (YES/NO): NO